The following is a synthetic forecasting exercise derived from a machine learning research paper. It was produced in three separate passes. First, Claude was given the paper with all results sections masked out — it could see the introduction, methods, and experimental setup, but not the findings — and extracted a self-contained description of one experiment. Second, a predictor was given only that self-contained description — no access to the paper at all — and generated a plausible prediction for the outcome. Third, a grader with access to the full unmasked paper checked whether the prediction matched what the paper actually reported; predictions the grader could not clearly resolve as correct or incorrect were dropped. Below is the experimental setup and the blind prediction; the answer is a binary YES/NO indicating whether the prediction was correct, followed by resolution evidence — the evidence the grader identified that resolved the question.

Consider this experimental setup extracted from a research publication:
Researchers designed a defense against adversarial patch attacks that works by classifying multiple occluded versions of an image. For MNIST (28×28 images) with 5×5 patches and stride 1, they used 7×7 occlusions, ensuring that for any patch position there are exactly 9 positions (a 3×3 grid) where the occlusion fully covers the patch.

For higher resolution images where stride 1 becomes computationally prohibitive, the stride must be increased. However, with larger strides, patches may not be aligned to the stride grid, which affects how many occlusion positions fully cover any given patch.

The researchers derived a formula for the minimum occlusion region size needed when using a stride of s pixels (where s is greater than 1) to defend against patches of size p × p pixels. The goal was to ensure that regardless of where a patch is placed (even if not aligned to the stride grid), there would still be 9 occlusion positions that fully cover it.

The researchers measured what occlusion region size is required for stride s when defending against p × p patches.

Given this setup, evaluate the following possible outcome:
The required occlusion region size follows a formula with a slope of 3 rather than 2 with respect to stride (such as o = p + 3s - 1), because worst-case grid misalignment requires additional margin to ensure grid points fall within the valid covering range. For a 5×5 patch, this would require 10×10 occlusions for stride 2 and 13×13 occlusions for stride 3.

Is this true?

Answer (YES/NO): NO